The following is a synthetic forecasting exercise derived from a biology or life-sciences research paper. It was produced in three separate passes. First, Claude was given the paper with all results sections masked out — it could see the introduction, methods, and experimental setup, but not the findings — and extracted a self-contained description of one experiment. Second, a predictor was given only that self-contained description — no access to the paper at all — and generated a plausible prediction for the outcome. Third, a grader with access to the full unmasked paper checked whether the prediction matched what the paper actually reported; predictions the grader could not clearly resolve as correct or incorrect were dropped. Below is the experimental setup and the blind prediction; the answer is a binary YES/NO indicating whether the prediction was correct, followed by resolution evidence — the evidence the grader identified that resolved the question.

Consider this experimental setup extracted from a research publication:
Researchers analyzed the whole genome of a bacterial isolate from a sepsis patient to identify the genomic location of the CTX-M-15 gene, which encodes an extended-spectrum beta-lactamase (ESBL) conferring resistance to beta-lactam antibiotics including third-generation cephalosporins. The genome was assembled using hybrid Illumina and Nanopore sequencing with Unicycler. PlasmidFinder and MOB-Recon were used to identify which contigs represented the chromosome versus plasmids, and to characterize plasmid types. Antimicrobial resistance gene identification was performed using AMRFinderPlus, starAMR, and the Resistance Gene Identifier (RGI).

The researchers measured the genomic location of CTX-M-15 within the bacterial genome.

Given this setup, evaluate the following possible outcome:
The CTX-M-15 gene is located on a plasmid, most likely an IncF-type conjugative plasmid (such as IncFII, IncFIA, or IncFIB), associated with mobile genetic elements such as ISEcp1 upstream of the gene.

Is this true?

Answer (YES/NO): NO